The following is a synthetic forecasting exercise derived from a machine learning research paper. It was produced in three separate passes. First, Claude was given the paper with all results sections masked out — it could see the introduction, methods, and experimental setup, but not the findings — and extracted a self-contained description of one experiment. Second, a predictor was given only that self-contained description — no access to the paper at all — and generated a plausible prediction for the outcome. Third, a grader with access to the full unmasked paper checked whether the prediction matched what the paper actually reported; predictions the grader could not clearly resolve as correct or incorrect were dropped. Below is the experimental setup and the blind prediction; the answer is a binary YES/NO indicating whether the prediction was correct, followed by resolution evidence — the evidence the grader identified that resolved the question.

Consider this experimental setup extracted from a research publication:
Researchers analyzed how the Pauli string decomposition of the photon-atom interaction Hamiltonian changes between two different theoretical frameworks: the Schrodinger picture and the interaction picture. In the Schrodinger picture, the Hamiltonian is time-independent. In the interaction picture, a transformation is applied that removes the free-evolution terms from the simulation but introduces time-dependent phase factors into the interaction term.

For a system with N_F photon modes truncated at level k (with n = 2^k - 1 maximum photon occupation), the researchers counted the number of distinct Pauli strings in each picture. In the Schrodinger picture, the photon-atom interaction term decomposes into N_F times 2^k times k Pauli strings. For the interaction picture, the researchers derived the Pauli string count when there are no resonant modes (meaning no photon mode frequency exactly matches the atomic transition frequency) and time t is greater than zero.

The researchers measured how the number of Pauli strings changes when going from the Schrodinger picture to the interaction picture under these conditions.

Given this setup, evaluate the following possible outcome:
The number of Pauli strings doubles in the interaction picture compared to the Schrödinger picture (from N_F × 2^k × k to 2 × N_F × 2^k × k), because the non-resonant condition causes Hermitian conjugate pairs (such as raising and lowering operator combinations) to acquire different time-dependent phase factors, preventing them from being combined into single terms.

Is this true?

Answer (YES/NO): YES